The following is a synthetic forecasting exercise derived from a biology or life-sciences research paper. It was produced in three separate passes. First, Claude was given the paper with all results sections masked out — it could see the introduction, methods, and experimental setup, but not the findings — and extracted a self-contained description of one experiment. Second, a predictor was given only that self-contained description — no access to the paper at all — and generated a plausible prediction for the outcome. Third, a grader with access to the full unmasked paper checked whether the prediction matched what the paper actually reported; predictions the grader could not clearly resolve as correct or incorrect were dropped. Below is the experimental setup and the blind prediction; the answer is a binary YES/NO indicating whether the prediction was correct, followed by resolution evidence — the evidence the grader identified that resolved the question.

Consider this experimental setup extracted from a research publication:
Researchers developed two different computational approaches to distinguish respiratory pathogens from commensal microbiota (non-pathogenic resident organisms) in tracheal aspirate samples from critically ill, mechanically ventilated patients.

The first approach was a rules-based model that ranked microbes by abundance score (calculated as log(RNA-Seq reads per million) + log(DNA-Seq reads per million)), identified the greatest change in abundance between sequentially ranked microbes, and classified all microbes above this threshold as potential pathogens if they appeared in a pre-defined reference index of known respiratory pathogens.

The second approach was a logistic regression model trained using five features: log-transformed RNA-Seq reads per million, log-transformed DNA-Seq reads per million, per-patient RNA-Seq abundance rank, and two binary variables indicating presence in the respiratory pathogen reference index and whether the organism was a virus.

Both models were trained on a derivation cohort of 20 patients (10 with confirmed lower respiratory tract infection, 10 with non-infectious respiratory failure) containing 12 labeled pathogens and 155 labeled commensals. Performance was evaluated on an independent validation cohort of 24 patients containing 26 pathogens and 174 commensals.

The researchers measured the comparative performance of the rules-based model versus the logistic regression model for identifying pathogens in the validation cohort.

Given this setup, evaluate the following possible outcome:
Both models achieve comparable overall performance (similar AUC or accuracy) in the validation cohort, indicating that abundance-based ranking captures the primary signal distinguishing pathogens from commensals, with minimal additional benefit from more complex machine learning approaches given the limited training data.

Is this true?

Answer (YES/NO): YES